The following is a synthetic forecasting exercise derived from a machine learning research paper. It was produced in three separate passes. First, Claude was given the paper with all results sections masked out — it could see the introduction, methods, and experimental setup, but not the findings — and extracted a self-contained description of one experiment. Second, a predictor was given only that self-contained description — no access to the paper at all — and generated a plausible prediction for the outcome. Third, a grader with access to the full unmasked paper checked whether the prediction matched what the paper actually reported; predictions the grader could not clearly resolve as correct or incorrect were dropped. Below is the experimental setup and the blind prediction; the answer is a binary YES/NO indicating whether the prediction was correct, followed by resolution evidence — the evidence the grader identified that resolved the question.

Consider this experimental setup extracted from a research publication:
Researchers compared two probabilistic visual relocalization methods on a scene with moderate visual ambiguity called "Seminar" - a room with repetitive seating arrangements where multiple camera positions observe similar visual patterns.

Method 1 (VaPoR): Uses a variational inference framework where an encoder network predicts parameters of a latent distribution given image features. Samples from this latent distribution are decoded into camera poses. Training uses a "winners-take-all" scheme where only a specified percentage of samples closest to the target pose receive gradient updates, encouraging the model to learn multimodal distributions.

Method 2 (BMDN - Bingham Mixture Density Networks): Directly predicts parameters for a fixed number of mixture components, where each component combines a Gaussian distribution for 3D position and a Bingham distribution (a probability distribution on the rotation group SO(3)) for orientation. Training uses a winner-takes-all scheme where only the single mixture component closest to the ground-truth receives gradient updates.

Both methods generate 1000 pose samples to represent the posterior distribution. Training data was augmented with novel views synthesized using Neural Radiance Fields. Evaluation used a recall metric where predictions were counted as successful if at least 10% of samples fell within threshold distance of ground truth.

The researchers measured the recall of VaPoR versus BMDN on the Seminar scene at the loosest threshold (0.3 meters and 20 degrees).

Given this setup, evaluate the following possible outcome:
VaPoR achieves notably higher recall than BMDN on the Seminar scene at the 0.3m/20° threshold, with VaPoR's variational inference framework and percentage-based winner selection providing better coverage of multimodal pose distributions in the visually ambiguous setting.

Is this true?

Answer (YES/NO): NO